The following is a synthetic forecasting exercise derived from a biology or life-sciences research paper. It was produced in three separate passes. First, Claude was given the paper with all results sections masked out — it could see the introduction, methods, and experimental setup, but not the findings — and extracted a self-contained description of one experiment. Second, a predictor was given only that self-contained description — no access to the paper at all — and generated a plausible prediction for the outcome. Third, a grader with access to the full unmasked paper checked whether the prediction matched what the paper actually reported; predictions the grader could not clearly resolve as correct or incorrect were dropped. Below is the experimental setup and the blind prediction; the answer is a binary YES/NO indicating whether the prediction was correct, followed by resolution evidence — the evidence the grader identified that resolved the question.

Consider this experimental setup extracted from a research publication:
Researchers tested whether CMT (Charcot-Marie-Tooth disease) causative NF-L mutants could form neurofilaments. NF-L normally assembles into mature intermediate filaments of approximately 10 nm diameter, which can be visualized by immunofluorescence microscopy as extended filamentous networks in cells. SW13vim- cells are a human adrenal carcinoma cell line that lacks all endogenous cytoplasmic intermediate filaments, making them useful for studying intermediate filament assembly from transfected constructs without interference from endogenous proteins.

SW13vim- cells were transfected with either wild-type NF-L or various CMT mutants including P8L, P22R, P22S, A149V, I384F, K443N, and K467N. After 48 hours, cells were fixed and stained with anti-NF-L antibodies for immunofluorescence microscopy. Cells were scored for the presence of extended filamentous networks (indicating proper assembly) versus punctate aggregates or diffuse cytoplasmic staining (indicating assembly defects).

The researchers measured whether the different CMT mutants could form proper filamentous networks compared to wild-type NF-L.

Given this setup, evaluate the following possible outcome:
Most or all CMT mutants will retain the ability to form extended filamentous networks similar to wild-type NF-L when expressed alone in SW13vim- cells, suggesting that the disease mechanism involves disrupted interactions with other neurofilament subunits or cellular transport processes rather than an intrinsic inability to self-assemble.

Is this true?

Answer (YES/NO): NO